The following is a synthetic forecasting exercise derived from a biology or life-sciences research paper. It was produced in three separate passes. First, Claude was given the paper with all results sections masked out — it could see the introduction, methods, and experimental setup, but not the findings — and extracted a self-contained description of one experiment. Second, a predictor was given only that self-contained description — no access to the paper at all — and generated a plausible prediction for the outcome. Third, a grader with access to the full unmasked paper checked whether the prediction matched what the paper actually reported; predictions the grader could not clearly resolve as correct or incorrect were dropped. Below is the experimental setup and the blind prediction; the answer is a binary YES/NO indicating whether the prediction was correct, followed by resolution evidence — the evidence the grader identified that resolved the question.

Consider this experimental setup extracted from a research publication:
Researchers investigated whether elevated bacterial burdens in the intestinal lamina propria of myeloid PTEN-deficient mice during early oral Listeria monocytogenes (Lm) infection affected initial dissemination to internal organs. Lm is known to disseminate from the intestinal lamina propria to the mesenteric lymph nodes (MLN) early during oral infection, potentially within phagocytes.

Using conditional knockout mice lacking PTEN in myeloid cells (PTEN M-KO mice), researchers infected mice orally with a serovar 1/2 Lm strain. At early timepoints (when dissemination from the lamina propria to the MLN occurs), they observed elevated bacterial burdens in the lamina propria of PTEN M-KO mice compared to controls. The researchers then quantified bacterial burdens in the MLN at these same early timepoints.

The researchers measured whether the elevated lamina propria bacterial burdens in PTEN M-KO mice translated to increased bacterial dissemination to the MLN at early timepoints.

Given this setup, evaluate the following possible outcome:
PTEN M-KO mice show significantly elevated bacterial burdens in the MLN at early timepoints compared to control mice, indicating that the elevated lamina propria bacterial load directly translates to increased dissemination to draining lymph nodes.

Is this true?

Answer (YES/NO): NO